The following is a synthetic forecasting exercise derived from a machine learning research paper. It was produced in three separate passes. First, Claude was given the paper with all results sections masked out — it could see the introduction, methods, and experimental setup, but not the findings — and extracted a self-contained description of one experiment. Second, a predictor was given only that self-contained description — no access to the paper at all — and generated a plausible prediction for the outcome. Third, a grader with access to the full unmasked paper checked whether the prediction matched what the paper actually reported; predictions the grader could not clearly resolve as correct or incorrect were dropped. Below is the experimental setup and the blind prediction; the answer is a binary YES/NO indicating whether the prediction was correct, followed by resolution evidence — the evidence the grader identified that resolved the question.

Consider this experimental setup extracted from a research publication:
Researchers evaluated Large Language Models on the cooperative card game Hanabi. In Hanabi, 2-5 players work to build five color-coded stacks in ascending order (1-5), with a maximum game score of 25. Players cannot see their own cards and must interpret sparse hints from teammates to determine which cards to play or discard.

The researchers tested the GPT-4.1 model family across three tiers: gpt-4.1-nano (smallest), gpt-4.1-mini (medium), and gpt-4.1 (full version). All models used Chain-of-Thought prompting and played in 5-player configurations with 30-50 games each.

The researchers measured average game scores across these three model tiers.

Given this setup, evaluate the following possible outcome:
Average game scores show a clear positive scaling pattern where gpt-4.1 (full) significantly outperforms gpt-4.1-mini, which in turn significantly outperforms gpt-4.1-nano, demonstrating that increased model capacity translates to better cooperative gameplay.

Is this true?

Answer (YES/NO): NO